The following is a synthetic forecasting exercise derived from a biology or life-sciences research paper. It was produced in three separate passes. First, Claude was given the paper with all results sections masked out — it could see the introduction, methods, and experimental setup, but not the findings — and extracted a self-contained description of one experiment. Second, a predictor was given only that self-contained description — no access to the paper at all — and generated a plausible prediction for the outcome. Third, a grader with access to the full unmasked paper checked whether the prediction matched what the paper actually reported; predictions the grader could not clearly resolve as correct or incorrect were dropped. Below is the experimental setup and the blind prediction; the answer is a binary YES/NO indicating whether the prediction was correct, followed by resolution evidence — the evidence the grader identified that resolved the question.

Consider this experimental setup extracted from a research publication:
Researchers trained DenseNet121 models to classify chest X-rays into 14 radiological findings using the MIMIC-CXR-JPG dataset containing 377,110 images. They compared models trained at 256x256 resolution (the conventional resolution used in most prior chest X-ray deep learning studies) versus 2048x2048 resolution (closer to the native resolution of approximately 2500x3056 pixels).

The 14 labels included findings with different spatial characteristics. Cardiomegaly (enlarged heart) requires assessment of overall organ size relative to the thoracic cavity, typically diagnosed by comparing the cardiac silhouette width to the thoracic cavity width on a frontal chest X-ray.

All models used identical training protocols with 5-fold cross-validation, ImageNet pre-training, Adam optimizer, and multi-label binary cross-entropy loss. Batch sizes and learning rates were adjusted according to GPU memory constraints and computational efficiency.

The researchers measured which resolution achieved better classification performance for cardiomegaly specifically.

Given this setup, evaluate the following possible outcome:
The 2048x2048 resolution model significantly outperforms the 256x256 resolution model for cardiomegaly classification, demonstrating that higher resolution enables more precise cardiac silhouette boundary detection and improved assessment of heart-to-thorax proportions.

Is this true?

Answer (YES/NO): NO